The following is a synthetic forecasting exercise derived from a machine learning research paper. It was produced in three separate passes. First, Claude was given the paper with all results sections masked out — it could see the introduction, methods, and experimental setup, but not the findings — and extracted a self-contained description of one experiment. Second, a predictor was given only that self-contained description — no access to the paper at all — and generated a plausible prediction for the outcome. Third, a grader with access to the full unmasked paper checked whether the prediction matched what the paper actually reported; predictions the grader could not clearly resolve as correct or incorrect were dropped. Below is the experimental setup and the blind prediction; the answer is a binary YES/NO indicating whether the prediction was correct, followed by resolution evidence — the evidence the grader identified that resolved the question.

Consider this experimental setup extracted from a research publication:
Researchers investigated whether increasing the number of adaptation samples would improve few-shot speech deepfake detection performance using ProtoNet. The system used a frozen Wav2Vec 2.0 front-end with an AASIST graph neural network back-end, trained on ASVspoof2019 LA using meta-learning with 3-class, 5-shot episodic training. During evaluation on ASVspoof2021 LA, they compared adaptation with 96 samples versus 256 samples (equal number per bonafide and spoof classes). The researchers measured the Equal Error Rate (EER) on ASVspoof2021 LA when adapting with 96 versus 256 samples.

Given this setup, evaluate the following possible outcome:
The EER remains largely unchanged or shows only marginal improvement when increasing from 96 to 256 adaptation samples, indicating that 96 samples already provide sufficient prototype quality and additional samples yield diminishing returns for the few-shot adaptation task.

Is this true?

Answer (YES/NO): YES